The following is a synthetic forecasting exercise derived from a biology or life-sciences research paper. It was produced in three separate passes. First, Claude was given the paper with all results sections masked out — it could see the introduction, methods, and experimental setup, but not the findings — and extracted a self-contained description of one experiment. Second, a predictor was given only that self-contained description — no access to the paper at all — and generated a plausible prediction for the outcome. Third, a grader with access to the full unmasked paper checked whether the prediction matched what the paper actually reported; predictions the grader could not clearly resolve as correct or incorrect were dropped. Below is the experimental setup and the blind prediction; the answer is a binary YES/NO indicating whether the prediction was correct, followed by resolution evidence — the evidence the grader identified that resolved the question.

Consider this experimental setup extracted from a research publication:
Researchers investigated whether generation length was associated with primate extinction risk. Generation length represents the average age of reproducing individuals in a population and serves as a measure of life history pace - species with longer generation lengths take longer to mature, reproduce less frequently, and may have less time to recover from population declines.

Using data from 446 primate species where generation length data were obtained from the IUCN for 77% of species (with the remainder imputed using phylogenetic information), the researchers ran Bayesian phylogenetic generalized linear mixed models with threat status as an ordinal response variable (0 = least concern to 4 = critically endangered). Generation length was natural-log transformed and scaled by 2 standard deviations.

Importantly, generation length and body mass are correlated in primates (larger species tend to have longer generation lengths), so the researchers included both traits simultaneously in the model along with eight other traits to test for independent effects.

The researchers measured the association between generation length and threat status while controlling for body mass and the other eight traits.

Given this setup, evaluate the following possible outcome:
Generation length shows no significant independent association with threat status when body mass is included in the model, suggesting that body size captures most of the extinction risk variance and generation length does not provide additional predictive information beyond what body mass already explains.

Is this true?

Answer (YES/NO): NO